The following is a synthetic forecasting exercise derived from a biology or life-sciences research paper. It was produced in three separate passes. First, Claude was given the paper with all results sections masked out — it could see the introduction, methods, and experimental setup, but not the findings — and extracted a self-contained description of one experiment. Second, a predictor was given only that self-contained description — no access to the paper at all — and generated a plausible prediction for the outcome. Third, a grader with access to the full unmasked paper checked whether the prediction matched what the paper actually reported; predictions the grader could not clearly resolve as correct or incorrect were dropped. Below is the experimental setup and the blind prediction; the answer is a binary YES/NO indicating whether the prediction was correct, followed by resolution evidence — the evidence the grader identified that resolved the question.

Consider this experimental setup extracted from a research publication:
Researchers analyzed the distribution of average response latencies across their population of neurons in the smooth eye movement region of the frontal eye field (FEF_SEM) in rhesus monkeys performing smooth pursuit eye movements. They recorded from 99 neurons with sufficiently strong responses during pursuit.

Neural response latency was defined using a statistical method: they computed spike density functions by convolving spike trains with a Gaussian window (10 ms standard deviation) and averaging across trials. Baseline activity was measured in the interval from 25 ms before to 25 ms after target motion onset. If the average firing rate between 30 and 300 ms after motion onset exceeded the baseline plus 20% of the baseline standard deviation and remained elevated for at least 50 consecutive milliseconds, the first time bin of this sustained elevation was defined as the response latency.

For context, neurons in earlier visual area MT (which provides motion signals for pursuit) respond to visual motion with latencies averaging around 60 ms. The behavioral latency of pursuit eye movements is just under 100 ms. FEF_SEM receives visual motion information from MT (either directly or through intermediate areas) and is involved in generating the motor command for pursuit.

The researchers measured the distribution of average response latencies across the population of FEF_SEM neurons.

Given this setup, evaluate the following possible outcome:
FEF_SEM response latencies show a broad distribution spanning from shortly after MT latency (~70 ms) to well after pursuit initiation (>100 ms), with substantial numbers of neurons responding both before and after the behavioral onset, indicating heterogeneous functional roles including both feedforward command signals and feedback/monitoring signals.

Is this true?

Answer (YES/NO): NO